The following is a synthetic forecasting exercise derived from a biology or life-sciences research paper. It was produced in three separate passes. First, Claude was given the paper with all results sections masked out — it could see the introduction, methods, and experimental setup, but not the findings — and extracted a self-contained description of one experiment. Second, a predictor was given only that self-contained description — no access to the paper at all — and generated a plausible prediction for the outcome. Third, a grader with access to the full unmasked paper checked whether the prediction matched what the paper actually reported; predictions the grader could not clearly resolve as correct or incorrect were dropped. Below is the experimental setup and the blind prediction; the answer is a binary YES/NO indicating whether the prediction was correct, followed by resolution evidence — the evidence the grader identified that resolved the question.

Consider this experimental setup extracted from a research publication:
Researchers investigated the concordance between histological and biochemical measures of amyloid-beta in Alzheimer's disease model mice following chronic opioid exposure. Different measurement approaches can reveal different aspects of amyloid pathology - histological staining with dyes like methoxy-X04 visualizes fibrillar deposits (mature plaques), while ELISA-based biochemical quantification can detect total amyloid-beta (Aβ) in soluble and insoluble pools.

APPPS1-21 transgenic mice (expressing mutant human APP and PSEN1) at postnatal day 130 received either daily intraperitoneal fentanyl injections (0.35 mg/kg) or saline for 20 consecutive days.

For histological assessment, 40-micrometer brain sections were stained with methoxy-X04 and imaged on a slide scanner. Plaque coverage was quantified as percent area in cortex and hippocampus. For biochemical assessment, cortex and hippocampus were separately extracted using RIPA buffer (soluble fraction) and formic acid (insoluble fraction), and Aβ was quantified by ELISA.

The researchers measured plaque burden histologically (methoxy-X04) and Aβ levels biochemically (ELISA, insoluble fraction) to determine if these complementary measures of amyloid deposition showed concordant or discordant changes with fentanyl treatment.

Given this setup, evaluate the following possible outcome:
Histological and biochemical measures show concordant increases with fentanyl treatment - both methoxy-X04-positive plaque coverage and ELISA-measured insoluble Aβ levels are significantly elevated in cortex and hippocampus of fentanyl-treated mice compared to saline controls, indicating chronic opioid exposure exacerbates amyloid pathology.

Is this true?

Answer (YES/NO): NO